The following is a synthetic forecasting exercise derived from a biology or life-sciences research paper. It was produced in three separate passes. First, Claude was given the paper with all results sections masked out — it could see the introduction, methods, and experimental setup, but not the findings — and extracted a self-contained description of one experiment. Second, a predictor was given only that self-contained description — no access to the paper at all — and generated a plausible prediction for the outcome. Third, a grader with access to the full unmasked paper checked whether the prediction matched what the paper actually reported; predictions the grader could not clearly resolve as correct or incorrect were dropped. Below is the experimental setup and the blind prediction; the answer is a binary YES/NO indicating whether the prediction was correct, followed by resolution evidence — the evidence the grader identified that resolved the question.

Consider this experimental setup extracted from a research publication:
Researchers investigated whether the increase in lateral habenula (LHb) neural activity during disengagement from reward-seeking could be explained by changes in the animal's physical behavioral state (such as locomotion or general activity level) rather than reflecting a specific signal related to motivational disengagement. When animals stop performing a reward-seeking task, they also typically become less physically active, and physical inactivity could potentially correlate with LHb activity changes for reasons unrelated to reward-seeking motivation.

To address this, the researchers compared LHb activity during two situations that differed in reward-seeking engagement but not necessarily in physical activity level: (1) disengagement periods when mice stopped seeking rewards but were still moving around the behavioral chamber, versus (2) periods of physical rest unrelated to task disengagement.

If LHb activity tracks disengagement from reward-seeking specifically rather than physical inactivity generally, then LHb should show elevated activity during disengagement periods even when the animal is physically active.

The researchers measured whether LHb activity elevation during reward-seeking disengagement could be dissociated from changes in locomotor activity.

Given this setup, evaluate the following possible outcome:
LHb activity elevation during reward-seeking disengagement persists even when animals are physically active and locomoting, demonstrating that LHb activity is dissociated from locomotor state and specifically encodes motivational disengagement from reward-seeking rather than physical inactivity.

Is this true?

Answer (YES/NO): YES